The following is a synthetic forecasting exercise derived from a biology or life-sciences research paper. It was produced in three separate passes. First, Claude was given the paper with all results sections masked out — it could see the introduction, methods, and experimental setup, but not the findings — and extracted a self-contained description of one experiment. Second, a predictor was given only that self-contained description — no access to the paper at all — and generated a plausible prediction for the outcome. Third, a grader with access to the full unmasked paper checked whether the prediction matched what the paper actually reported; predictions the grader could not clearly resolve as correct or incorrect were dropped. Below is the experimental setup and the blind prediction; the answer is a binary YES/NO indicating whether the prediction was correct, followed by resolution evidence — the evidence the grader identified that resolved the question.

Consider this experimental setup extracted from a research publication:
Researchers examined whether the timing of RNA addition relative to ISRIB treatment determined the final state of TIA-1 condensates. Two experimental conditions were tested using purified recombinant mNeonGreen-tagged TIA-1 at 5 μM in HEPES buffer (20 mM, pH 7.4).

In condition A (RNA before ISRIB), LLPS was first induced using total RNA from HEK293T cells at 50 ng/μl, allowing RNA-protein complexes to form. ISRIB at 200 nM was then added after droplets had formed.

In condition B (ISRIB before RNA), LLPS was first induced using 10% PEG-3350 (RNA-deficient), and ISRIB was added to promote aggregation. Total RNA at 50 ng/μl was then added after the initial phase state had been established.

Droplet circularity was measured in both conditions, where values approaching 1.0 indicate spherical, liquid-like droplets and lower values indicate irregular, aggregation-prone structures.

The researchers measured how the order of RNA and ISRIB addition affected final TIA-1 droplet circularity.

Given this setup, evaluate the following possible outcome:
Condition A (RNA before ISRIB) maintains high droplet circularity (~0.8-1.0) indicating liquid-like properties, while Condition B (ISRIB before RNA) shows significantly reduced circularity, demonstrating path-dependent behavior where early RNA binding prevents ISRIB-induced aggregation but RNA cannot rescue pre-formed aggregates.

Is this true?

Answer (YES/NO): YES